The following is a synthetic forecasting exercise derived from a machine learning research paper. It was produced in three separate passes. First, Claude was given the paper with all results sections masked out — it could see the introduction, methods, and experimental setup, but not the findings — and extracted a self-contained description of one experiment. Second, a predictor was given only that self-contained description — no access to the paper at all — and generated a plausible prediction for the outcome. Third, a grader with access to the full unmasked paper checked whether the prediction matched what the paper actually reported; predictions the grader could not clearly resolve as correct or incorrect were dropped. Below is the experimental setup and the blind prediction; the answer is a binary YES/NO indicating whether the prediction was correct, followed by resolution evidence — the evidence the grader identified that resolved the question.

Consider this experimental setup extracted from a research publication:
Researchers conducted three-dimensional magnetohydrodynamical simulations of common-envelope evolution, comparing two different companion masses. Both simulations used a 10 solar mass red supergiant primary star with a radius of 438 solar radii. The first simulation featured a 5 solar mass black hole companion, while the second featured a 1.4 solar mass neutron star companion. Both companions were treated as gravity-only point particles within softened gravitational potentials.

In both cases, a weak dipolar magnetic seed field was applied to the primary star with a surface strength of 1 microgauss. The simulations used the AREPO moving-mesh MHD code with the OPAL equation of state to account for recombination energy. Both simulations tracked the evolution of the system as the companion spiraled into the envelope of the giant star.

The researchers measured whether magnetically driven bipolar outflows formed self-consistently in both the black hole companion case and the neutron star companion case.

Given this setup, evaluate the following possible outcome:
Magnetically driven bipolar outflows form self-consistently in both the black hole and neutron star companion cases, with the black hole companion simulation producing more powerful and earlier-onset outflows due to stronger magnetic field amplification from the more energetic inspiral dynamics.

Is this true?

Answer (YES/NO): NO